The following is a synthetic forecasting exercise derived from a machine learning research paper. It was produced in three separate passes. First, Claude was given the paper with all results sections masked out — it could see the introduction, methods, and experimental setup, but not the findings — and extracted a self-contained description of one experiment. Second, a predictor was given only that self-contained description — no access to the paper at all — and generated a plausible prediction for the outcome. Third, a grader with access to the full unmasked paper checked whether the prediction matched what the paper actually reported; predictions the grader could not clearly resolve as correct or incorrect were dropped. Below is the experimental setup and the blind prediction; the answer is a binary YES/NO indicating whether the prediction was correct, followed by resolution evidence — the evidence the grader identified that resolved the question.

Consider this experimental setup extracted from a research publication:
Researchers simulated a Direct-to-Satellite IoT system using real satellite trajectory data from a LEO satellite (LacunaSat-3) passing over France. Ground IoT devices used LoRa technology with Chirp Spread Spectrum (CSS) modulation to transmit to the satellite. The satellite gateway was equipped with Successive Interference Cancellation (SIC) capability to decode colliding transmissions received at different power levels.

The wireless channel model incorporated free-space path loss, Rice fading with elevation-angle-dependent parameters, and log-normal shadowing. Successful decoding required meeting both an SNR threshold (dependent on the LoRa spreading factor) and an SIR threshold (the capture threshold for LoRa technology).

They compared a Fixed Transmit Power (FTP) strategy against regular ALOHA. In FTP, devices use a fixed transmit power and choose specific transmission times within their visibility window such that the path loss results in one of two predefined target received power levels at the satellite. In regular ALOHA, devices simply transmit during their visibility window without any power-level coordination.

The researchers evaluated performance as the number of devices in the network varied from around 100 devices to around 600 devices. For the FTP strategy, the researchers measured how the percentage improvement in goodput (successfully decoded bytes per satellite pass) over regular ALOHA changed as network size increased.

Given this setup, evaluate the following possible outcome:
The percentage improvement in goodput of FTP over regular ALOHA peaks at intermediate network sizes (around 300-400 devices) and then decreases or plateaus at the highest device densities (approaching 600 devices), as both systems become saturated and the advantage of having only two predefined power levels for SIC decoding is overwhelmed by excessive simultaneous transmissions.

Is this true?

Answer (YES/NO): NO